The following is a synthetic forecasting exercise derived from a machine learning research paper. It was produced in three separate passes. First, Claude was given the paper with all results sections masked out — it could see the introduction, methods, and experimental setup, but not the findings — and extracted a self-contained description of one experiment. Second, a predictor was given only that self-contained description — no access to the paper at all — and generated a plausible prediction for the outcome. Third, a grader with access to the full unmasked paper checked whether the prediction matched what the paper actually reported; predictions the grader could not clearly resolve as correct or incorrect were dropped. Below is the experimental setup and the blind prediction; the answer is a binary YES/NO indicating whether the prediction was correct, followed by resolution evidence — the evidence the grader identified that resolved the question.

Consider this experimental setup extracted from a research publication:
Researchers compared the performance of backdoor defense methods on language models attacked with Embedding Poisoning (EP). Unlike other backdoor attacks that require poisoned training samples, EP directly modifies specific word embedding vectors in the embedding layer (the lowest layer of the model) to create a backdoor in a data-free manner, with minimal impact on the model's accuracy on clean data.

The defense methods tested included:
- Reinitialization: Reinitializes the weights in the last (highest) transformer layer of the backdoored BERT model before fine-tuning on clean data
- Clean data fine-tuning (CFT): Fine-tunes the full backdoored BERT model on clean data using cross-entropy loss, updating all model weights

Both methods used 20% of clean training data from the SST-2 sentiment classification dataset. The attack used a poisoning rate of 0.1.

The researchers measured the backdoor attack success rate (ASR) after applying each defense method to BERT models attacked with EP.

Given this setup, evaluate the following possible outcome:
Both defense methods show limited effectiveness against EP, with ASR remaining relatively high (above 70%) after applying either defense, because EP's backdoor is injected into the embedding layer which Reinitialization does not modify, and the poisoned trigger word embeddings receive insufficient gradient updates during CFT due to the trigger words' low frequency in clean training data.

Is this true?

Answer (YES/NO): YES